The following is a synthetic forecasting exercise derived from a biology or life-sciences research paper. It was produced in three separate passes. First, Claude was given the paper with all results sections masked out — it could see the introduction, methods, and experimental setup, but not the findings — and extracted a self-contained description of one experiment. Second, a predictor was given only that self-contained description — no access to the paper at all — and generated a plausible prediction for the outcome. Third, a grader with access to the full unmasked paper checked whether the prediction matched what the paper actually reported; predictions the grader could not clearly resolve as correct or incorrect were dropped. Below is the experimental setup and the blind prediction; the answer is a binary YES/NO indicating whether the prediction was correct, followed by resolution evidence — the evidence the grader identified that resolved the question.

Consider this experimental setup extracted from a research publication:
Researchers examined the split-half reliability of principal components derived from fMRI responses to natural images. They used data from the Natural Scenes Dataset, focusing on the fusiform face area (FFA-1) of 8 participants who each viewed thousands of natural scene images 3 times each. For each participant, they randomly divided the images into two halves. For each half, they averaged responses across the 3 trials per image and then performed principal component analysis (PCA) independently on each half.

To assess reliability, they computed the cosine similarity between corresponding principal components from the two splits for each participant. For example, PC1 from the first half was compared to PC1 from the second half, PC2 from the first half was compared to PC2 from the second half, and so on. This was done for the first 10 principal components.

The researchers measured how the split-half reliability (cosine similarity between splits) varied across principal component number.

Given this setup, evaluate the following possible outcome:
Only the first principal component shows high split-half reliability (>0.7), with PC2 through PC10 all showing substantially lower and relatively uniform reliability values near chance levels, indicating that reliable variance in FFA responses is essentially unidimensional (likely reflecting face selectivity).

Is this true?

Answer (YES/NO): NO